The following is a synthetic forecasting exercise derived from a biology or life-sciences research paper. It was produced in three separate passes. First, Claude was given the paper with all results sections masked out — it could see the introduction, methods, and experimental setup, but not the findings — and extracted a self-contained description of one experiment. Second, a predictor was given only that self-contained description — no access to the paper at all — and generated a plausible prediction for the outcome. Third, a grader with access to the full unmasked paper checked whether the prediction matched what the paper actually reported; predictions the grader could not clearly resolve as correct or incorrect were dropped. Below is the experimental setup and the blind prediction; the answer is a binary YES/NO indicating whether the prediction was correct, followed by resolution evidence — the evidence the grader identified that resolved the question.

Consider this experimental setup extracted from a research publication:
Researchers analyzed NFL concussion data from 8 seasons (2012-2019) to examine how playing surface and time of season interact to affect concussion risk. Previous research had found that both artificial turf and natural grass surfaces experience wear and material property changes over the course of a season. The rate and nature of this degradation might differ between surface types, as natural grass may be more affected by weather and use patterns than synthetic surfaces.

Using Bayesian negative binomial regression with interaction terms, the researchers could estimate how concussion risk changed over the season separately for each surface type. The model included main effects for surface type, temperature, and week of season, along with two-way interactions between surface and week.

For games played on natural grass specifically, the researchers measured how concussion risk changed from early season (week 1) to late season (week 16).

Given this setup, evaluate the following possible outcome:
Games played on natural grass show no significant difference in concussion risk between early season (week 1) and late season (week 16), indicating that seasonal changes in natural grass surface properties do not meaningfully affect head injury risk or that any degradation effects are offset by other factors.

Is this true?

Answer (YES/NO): NO